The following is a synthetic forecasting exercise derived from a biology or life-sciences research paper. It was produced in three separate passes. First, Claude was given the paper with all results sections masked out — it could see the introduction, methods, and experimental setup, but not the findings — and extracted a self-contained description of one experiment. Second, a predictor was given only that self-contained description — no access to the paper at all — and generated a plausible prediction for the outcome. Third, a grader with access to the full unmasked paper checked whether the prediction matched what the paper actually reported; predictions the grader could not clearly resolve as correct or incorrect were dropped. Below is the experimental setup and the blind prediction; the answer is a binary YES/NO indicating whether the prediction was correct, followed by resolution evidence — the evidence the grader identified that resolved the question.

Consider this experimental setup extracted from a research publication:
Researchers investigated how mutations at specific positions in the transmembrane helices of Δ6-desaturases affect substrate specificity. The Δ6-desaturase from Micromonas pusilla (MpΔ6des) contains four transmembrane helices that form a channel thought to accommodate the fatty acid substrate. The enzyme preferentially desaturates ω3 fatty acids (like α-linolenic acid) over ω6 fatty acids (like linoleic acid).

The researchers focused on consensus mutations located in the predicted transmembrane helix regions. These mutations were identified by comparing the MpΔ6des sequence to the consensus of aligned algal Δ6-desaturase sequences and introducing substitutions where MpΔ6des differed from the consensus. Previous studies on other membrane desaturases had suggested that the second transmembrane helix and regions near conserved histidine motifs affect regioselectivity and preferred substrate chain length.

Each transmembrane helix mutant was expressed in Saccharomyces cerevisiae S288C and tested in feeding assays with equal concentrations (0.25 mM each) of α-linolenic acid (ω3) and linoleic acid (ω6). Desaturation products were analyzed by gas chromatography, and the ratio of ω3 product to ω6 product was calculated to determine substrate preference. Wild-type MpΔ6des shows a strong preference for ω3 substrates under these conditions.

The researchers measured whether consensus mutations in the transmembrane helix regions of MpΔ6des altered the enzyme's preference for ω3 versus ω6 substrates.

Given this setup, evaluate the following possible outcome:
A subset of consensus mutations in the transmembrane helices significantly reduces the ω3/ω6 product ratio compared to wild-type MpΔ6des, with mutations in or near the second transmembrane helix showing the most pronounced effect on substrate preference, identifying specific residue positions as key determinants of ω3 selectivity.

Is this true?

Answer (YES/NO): NO